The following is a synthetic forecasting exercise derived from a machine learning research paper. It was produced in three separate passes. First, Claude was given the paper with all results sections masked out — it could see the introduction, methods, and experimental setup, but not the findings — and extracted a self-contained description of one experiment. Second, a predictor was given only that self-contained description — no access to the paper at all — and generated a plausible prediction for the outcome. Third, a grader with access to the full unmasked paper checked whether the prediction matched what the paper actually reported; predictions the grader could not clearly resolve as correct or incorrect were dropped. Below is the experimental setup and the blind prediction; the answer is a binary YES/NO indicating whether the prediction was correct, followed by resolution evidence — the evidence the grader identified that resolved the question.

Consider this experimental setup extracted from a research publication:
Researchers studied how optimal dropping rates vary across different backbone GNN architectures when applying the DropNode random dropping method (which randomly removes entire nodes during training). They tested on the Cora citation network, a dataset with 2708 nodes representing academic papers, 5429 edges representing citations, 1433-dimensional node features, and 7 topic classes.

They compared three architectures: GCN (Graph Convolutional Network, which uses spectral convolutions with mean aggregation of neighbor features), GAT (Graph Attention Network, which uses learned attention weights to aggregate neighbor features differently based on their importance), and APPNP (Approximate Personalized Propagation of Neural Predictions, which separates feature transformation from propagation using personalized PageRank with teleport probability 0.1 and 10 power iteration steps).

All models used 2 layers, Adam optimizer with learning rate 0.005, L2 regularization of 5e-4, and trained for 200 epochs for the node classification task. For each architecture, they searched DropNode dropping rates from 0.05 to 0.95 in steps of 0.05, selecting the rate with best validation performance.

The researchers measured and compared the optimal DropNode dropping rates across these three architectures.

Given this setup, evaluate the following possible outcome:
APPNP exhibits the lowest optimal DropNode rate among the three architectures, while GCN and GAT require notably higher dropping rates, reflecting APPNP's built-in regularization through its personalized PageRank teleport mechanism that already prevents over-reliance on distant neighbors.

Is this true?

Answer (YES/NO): NO